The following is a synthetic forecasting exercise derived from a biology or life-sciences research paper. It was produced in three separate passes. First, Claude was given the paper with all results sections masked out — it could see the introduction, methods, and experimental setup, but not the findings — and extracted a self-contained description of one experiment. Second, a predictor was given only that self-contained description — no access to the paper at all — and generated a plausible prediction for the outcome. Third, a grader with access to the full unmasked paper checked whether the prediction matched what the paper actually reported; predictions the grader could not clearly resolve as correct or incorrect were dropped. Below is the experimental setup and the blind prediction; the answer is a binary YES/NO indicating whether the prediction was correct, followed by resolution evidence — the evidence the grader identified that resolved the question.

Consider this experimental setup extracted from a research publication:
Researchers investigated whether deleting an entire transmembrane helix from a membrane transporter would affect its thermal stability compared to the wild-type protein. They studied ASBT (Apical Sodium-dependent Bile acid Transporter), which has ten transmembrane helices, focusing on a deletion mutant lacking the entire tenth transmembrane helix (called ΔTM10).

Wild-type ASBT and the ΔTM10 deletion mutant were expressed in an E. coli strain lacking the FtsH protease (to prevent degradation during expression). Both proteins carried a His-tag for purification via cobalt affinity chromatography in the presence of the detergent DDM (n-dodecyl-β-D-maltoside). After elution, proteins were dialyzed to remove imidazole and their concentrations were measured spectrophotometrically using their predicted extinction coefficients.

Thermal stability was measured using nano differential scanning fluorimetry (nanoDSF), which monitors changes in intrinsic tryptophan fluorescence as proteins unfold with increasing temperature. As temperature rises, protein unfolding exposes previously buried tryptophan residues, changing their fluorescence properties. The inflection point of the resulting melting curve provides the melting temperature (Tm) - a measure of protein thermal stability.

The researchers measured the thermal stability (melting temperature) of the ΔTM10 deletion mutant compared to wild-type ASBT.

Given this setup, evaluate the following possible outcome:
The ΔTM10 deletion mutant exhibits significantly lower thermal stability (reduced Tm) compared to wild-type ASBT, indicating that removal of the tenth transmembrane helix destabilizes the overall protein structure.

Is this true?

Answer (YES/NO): NO